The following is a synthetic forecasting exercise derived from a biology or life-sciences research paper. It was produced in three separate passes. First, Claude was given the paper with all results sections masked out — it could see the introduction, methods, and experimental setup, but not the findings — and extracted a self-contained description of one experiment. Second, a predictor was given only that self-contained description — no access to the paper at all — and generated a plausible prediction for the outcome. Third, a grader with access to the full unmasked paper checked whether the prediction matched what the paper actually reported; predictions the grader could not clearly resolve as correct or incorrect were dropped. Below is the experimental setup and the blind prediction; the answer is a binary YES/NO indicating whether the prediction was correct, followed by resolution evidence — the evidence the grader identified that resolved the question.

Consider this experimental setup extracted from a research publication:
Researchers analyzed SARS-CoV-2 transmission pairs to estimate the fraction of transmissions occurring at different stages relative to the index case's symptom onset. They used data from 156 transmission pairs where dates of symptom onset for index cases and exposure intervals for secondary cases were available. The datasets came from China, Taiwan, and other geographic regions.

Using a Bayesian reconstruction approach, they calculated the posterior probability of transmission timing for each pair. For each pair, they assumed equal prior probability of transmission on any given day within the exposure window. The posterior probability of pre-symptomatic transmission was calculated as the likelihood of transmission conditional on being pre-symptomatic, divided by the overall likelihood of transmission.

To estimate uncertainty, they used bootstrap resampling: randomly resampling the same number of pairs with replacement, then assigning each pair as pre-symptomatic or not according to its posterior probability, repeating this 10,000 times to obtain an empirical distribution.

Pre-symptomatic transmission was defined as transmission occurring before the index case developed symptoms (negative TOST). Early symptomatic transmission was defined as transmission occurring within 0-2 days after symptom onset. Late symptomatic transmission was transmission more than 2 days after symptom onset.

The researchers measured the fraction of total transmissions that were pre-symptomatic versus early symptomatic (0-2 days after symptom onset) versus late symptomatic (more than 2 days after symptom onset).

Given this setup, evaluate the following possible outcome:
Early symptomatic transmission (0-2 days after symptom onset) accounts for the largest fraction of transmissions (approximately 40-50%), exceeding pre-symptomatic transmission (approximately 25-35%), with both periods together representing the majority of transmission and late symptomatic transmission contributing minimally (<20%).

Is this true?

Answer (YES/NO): NO